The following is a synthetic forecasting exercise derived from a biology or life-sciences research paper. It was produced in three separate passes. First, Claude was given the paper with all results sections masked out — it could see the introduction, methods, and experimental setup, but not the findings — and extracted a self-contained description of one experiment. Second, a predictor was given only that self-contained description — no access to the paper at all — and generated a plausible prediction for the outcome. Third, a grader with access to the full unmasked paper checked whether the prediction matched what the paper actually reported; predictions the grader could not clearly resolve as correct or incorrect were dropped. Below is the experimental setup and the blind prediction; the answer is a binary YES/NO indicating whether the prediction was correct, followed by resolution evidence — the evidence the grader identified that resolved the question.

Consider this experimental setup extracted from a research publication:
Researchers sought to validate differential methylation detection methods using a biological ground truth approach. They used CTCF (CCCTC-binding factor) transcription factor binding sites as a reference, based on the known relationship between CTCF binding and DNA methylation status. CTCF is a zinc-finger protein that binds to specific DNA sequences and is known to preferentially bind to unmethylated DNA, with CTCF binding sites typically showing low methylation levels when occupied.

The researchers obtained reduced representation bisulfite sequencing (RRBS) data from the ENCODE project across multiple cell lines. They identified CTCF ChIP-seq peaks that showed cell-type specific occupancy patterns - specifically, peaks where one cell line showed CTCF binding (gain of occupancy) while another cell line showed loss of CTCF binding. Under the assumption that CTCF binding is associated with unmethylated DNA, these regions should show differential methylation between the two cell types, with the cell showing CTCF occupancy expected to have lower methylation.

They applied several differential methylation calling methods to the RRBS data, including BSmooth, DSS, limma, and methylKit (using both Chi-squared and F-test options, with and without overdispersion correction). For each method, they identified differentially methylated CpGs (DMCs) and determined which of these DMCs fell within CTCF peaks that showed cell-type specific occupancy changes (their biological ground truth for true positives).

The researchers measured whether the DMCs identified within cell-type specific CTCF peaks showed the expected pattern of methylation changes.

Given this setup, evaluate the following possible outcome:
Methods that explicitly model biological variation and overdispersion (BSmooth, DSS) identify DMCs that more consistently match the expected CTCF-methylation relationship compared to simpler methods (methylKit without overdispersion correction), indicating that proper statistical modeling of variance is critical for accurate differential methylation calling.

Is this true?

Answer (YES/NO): NO